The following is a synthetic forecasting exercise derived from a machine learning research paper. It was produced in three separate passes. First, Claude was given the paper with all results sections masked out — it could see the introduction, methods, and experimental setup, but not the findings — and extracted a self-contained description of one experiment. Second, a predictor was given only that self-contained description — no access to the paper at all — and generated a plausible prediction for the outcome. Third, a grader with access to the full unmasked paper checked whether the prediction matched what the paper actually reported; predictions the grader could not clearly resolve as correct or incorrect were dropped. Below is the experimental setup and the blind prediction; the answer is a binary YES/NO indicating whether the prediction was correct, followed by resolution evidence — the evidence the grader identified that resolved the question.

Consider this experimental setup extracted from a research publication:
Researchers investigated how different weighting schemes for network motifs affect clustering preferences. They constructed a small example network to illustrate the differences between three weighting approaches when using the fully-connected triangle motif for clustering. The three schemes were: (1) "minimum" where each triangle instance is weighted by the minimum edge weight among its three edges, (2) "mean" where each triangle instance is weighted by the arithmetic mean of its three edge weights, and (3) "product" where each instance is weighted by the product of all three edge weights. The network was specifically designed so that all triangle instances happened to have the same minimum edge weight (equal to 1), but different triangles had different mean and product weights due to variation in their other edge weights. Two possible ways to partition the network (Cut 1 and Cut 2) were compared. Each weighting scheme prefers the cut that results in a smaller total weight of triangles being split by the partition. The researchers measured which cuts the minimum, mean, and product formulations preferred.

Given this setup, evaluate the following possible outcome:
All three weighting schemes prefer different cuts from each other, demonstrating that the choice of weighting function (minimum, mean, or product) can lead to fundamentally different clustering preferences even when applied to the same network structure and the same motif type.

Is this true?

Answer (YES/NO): NO